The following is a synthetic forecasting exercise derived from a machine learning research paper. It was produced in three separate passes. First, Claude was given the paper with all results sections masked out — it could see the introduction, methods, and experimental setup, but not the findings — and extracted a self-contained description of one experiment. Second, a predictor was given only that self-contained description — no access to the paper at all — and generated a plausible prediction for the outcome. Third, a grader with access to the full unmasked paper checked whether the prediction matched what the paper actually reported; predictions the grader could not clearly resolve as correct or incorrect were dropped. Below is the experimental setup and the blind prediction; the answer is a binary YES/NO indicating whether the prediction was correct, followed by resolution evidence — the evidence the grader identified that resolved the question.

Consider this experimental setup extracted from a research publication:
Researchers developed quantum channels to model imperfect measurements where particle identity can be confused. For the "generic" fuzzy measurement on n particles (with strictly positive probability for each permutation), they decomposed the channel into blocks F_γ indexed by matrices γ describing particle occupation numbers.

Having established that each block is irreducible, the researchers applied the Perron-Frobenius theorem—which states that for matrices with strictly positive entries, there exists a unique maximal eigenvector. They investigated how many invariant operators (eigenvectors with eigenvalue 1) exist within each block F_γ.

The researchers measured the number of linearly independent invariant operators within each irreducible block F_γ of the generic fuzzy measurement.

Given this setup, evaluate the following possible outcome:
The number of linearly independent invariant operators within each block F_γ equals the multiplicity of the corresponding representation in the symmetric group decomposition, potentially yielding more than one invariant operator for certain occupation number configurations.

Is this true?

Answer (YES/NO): NO